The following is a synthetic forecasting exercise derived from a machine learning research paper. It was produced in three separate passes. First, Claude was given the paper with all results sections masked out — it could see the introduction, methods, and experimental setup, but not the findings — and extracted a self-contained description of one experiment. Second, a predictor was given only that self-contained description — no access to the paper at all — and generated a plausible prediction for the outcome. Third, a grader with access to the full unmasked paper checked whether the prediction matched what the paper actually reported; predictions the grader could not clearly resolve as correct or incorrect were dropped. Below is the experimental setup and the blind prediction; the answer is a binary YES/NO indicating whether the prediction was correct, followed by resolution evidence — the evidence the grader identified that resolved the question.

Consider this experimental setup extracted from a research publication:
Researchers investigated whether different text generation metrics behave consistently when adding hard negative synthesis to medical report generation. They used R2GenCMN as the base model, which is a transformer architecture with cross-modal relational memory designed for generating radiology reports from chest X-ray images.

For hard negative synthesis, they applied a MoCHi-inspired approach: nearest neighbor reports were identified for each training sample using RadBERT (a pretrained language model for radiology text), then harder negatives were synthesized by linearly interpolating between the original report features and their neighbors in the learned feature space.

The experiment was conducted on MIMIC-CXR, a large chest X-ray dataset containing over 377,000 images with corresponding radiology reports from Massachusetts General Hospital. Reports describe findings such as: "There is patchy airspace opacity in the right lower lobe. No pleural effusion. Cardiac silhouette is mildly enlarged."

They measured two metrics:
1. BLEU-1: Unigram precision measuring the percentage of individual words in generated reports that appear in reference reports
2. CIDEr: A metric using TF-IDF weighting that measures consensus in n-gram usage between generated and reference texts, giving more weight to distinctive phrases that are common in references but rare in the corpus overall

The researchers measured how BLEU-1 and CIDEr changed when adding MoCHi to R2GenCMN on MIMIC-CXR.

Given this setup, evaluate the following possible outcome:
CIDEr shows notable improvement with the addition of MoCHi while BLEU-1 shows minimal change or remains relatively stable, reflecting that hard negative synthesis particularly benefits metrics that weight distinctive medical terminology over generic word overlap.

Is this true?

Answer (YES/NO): YES